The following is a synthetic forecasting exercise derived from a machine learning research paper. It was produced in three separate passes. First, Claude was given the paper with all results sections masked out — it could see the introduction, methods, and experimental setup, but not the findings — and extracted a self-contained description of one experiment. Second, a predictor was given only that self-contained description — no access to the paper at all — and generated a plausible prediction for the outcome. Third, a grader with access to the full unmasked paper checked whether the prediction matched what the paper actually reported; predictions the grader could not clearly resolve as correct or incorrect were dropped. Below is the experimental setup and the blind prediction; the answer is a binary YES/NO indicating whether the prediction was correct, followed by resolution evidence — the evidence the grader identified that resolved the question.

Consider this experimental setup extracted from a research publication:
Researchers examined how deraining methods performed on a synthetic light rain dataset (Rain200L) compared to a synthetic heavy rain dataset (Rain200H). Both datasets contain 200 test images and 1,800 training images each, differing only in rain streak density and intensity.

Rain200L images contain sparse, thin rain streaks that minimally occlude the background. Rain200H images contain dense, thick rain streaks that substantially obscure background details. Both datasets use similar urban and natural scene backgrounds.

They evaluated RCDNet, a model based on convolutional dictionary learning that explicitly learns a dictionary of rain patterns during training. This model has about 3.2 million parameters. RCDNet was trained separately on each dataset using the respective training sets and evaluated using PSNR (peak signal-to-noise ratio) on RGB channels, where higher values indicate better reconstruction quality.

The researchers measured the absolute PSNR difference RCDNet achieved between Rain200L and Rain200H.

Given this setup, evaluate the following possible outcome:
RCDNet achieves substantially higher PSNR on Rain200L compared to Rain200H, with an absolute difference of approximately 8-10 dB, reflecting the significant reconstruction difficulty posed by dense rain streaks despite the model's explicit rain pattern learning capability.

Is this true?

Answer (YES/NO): YES